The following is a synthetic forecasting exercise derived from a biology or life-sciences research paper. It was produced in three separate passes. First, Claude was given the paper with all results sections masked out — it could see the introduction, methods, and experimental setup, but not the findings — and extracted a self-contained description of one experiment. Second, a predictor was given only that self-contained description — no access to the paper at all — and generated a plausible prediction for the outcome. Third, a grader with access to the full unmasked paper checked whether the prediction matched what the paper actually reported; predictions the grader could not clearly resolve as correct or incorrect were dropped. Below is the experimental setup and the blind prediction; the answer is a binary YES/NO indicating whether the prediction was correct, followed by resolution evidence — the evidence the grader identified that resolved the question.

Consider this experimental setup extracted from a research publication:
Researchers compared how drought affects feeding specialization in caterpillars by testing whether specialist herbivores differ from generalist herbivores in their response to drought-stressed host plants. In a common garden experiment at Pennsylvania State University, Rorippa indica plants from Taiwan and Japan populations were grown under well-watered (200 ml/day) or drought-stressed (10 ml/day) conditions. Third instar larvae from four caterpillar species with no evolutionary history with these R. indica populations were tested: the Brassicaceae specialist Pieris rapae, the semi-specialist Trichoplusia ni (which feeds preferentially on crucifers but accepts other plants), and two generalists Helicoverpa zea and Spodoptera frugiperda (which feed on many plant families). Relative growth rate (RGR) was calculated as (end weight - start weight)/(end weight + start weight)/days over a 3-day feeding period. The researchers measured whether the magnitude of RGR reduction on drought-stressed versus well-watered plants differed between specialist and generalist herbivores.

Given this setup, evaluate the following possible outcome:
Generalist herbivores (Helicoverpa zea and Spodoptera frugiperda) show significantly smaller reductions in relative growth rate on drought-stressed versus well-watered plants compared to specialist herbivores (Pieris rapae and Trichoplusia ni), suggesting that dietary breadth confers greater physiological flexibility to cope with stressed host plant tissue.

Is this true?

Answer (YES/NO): NO